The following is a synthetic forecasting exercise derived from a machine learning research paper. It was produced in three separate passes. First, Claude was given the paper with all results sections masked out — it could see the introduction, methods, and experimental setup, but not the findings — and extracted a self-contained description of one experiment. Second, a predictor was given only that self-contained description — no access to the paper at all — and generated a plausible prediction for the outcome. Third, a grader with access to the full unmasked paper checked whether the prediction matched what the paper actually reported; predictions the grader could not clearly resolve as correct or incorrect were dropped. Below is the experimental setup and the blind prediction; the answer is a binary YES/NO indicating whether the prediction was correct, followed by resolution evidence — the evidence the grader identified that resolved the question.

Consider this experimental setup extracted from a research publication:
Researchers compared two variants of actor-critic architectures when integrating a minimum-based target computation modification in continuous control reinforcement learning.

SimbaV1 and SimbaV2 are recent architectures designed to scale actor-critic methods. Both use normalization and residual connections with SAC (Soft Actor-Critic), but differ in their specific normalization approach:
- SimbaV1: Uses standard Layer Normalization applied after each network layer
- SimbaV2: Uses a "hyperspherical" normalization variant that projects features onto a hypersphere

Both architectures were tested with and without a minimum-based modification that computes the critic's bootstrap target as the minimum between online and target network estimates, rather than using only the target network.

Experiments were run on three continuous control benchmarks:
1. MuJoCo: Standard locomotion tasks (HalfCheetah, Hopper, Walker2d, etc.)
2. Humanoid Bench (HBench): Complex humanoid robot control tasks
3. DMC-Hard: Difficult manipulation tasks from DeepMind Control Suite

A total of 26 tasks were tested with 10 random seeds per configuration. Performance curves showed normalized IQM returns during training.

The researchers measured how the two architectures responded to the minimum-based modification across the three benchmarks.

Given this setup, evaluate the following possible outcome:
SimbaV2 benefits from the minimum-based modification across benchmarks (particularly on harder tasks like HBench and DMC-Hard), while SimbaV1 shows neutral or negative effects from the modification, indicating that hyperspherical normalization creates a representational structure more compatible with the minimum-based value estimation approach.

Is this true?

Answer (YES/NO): NO